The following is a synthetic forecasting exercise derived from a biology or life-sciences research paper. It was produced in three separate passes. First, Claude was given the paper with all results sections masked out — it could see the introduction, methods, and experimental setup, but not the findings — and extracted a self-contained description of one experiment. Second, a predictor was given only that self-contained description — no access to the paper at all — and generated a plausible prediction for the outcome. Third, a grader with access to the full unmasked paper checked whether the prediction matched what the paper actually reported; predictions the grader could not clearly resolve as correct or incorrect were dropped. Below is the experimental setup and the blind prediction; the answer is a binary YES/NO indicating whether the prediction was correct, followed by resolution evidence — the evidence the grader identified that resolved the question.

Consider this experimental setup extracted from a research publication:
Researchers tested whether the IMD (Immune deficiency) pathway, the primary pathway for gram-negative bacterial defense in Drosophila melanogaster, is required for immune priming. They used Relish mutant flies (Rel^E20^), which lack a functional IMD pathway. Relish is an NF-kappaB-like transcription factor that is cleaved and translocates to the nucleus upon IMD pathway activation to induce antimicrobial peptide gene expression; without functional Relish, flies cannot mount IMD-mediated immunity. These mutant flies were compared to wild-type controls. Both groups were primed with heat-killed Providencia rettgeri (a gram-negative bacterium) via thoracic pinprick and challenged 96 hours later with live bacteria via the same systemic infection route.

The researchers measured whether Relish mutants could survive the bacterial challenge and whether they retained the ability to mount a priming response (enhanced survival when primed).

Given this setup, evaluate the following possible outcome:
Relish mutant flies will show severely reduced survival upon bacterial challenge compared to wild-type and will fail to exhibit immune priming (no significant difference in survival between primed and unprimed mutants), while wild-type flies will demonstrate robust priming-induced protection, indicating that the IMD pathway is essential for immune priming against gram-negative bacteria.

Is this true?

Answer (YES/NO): YES